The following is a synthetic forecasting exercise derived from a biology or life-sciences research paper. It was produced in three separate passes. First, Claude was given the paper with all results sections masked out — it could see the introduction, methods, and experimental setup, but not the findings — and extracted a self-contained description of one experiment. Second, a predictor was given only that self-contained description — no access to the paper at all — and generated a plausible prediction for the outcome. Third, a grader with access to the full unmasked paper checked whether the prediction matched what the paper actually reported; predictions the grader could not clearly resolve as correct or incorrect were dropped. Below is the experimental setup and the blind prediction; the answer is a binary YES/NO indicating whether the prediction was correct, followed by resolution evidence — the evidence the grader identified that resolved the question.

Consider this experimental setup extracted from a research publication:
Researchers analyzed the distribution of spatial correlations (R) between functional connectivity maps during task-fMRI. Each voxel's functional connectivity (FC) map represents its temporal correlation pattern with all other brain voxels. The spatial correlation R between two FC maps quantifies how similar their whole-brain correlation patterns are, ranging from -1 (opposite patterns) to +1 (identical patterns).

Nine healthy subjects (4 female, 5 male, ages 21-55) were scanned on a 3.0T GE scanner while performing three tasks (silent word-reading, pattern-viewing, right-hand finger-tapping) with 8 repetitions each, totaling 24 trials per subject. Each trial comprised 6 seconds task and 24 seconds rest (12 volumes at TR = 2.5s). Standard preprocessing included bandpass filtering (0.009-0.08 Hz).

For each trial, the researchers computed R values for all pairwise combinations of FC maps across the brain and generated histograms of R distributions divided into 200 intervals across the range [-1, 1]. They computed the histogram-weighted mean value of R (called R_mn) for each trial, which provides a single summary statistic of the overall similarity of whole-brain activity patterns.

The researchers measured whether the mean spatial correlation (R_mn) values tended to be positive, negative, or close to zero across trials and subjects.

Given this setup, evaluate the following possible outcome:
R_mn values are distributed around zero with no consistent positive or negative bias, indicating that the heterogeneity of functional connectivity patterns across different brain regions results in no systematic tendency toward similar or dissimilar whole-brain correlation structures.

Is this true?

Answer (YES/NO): NO